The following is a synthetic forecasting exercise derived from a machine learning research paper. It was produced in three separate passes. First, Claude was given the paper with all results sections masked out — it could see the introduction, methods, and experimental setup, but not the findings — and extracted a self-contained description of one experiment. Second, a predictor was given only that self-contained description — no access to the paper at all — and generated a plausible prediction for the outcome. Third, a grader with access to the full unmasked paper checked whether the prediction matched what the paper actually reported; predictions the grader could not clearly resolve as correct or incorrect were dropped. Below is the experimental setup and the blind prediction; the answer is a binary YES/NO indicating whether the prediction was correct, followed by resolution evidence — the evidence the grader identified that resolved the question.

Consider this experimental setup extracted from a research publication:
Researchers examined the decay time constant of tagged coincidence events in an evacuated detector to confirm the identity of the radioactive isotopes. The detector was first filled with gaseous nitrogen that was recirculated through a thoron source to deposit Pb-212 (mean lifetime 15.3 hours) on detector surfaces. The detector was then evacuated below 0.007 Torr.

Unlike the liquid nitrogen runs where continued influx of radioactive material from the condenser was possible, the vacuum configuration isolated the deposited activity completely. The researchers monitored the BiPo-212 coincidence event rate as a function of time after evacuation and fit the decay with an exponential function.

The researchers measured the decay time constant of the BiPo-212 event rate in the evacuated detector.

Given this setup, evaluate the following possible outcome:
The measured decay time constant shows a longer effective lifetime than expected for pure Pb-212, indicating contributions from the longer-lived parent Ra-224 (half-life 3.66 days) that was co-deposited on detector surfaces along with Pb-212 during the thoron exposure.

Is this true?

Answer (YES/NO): NO